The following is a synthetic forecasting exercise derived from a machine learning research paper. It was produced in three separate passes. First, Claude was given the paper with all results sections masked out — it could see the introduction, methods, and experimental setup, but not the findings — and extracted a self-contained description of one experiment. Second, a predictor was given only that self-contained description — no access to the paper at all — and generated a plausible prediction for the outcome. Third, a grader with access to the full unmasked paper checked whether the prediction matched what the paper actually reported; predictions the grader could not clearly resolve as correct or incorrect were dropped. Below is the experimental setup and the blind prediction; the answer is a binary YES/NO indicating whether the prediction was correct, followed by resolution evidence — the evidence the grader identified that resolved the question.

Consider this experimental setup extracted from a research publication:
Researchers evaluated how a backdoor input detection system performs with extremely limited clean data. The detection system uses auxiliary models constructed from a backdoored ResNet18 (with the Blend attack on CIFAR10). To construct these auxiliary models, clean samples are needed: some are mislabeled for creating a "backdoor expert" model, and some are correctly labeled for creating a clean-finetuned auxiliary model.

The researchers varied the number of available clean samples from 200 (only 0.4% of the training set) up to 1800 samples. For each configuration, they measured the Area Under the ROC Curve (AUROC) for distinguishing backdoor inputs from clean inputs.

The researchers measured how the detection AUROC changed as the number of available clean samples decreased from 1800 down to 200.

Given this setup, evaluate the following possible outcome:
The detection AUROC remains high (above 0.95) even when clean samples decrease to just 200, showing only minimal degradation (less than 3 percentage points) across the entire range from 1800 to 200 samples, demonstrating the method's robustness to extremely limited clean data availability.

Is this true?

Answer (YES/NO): NO